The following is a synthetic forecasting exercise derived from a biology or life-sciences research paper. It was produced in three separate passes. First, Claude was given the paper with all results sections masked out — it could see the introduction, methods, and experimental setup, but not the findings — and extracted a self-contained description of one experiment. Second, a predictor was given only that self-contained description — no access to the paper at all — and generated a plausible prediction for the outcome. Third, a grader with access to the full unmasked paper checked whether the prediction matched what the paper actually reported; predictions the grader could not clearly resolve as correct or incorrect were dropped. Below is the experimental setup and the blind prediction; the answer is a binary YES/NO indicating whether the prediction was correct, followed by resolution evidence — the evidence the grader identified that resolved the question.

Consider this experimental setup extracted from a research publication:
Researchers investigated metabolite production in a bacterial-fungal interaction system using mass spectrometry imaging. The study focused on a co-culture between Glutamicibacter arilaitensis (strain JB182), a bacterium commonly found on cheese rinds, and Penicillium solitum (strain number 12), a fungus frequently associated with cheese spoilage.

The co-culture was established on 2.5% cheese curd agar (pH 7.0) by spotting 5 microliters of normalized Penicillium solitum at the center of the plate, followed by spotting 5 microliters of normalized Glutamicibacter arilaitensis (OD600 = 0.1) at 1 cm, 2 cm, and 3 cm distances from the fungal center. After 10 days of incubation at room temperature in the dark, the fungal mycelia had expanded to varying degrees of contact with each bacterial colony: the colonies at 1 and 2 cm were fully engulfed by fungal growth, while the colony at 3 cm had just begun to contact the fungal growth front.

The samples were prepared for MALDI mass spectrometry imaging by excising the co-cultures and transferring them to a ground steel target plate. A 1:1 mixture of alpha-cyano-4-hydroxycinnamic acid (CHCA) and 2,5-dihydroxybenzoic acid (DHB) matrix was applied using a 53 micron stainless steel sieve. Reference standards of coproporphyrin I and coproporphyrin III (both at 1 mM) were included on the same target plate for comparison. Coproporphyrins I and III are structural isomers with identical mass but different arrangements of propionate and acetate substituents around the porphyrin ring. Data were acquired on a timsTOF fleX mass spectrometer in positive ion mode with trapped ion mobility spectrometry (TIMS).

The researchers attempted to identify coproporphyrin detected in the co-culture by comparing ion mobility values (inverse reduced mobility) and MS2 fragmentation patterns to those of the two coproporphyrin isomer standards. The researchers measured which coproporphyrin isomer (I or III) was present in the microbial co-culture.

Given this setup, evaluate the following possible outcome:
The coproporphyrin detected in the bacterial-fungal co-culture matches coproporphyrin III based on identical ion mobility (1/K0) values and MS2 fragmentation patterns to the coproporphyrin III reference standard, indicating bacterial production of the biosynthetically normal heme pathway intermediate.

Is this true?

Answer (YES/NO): NO